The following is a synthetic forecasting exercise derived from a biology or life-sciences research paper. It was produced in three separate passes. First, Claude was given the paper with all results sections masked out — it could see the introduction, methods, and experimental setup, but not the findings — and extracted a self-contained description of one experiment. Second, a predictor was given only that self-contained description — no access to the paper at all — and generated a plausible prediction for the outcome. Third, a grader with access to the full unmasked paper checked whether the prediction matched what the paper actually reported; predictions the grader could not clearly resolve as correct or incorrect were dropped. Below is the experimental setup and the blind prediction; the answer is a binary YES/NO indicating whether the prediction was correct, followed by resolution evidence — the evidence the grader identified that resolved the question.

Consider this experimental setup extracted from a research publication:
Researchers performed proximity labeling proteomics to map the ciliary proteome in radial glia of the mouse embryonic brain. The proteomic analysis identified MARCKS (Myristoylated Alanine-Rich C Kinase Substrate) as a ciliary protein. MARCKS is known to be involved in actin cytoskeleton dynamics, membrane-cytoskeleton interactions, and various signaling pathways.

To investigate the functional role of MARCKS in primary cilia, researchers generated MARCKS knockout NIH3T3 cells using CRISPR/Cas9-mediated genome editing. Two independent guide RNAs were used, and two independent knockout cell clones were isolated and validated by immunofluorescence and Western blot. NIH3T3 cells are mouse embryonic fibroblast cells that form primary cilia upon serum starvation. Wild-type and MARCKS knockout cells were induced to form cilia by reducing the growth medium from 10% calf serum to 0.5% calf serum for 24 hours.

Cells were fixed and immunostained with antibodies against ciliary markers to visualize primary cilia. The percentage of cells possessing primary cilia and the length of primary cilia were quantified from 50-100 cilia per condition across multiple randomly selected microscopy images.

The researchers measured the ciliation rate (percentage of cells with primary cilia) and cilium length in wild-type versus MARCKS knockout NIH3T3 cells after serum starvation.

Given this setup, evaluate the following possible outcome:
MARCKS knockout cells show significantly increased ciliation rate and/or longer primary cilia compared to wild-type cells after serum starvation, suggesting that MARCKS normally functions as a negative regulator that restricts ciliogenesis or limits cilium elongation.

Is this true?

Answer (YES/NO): NO